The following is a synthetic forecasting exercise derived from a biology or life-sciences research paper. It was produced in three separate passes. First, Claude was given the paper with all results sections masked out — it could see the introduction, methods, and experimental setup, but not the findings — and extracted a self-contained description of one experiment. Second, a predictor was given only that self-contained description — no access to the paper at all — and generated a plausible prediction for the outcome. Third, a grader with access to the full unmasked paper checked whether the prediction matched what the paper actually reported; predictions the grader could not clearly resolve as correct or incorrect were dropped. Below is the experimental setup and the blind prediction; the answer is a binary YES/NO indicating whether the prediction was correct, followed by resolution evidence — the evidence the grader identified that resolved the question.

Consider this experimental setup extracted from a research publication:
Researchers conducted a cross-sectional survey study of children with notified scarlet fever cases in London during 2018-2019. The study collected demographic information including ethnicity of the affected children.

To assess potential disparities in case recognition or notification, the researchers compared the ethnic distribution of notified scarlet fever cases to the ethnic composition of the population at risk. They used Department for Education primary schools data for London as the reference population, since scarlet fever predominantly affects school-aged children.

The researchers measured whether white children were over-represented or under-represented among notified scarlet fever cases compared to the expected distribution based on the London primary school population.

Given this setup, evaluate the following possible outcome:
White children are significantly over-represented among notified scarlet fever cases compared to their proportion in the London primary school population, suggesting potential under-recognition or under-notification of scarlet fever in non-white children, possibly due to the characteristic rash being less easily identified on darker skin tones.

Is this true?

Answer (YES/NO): YES